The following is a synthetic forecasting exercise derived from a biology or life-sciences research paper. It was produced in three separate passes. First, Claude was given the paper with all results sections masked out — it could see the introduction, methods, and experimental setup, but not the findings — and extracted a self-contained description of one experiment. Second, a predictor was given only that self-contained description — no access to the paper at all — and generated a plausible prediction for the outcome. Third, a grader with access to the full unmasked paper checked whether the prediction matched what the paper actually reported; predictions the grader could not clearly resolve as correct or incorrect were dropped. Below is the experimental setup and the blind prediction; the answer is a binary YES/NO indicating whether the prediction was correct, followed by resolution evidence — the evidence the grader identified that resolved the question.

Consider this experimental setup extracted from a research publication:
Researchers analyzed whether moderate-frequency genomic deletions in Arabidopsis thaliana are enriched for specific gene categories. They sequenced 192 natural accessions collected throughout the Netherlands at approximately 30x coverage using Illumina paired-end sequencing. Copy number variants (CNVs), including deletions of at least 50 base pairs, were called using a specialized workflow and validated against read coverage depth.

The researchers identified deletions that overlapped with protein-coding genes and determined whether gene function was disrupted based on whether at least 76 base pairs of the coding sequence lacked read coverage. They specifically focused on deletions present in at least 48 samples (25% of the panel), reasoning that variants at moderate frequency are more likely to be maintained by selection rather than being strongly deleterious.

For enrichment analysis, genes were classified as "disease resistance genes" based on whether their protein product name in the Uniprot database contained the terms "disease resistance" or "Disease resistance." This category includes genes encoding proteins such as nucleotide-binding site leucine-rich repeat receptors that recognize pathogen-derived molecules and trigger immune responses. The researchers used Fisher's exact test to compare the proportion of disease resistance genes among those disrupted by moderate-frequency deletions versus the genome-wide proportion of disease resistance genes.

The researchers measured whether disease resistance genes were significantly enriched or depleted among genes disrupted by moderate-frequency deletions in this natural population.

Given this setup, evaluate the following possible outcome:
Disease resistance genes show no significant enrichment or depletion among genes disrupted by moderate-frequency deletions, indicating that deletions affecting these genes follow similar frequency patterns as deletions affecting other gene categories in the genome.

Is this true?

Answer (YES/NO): NO